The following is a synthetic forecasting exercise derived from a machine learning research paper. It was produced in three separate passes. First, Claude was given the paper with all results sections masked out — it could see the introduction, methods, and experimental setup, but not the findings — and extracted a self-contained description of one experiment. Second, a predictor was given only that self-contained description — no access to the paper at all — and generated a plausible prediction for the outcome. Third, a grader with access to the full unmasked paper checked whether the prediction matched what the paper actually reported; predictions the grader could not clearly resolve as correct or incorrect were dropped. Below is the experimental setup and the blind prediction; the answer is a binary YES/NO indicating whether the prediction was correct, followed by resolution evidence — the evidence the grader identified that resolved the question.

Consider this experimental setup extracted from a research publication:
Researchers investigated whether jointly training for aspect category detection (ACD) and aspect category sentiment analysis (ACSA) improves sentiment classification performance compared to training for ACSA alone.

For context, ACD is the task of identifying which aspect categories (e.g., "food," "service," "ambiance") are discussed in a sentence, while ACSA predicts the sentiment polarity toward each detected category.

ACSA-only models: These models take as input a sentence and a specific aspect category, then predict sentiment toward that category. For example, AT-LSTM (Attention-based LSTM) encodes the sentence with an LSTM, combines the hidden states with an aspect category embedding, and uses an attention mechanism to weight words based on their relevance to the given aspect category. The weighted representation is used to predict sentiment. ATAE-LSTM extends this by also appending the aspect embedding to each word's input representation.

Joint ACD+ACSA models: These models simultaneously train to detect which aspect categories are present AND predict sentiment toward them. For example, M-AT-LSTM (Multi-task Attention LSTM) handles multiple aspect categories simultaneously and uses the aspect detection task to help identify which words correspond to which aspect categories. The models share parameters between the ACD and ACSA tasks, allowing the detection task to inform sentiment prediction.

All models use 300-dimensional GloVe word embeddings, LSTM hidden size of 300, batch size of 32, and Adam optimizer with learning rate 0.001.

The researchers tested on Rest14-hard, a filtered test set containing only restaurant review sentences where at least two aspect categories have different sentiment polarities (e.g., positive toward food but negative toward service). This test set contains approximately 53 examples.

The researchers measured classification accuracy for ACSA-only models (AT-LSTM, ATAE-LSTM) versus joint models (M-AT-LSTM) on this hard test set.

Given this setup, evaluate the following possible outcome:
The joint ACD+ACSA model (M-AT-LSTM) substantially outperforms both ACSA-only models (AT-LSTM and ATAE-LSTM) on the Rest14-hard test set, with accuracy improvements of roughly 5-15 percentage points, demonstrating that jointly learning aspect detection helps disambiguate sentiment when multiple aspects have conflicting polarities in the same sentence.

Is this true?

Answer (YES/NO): NO